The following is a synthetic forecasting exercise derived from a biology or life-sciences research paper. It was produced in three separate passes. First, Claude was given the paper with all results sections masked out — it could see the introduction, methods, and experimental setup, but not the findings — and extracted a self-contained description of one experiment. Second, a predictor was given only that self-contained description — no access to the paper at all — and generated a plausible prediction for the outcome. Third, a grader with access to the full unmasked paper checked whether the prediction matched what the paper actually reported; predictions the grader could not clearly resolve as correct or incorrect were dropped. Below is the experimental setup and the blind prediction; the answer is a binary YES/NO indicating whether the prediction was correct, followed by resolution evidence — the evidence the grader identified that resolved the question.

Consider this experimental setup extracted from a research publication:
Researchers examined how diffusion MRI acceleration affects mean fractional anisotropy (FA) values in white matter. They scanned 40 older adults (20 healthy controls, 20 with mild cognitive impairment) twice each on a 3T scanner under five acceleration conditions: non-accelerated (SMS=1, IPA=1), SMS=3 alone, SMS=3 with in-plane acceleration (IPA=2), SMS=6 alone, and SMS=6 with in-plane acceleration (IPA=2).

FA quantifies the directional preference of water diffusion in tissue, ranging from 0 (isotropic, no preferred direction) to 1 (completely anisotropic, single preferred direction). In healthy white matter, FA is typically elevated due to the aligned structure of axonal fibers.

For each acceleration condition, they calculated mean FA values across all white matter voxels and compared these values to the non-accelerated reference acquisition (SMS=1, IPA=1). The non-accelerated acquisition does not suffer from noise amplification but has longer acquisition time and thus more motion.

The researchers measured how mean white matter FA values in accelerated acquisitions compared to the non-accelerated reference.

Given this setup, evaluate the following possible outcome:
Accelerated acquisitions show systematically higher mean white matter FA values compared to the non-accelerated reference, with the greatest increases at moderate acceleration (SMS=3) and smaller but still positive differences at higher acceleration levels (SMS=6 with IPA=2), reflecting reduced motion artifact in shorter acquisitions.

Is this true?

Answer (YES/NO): NO